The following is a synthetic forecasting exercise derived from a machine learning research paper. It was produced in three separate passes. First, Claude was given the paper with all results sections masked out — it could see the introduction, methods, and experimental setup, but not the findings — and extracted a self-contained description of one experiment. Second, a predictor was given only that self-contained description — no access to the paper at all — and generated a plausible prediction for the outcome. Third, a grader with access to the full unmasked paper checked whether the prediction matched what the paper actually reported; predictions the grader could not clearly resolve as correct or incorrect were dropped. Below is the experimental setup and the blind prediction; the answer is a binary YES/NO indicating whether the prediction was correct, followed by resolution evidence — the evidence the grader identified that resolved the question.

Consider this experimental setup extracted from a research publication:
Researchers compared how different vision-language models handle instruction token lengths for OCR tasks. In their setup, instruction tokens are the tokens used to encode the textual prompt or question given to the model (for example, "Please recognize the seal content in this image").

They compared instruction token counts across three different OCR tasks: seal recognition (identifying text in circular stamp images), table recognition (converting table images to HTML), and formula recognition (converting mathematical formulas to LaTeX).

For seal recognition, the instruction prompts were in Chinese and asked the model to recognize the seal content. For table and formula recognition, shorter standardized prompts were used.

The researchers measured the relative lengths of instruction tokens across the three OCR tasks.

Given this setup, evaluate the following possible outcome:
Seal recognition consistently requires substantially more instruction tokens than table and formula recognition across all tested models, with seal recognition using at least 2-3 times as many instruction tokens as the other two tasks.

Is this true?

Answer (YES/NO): NO